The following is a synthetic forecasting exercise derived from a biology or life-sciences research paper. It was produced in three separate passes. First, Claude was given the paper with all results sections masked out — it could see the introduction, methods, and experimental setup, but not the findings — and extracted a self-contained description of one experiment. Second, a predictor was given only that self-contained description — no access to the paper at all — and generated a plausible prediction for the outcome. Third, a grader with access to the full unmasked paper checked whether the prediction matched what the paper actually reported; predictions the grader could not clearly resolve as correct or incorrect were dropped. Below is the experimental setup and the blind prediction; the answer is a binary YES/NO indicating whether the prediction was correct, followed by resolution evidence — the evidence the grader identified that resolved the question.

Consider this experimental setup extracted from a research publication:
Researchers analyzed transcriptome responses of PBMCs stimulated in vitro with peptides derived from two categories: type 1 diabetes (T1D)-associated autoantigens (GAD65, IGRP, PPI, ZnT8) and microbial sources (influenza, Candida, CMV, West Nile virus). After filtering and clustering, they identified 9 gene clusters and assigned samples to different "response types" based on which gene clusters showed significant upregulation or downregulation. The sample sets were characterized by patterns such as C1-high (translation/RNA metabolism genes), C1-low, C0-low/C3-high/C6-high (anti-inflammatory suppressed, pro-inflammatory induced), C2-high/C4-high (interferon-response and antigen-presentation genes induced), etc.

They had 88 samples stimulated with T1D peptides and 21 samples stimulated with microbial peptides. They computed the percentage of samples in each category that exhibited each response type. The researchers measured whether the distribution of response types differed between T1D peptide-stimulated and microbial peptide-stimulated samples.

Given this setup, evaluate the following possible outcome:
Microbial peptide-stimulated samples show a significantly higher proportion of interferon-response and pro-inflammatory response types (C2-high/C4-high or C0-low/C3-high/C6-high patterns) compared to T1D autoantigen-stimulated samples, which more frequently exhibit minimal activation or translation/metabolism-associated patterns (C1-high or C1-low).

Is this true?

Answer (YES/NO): NO